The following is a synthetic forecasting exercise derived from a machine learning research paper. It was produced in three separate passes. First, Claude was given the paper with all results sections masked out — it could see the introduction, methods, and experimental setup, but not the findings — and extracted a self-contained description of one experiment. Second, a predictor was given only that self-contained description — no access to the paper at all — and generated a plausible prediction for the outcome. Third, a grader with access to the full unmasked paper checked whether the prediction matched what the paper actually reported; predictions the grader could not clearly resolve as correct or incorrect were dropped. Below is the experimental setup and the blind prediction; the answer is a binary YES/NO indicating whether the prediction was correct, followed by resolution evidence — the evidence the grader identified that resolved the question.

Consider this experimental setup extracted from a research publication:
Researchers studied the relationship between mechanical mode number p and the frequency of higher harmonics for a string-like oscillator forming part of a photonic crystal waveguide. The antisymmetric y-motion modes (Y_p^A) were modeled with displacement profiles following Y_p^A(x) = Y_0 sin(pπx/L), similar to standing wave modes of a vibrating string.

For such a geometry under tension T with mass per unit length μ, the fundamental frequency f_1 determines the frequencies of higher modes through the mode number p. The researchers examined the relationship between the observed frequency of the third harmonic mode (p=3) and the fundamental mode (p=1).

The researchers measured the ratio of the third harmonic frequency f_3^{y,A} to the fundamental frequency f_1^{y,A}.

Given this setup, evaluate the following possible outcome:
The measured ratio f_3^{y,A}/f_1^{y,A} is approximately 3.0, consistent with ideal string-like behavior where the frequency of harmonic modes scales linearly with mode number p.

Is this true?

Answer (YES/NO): YES